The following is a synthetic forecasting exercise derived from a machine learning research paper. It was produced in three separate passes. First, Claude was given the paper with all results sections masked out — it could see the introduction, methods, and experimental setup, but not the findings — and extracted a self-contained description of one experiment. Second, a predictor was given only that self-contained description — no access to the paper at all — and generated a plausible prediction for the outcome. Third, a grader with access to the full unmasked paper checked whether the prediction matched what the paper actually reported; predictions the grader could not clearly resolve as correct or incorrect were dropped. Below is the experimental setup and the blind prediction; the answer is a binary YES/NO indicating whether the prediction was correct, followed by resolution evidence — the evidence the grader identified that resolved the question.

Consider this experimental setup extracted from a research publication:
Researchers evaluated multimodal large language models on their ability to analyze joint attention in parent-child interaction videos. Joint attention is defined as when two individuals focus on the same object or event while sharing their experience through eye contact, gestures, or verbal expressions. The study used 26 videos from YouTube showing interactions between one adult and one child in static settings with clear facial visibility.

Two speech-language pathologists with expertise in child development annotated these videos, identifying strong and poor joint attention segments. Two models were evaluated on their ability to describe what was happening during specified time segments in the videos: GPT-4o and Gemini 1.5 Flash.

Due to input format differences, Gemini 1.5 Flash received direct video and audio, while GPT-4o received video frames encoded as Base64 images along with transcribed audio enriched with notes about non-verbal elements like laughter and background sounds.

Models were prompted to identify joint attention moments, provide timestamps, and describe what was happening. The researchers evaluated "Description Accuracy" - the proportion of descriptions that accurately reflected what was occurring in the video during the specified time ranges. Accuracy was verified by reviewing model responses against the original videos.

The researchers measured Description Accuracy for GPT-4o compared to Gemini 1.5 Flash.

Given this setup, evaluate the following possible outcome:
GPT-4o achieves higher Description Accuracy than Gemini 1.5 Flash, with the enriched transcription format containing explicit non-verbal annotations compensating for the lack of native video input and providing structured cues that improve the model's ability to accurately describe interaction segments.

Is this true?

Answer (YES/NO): YES